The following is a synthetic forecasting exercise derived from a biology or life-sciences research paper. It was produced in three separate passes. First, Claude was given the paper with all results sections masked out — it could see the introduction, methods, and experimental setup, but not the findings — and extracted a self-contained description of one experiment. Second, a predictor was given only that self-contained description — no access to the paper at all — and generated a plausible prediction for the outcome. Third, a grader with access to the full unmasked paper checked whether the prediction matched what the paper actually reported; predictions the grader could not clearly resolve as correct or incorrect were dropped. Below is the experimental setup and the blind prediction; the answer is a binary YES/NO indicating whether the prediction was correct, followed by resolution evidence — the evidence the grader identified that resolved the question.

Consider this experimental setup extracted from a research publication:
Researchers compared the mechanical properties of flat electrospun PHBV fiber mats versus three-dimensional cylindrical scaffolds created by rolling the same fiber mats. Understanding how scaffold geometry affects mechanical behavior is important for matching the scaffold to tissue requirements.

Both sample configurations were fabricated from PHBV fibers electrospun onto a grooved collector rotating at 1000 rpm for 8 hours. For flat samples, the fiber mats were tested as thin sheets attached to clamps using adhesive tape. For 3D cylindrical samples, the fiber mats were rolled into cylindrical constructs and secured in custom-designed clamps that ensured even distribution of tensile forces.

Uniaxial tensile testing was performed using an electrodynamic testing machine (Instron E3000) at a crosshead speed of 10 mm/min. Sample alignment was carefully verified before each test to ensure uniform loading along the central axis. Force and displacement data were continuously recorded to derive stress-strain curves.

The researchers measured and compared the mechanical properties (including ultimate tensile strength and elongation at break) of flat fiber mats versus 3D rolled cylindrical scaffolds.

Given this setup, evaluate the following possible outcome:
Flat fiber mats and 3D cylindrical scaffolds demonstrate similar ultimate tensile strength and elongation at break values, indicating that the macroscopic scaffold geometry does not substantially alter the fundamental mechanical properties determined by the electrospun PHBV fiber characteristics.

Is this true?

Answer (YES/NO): NO